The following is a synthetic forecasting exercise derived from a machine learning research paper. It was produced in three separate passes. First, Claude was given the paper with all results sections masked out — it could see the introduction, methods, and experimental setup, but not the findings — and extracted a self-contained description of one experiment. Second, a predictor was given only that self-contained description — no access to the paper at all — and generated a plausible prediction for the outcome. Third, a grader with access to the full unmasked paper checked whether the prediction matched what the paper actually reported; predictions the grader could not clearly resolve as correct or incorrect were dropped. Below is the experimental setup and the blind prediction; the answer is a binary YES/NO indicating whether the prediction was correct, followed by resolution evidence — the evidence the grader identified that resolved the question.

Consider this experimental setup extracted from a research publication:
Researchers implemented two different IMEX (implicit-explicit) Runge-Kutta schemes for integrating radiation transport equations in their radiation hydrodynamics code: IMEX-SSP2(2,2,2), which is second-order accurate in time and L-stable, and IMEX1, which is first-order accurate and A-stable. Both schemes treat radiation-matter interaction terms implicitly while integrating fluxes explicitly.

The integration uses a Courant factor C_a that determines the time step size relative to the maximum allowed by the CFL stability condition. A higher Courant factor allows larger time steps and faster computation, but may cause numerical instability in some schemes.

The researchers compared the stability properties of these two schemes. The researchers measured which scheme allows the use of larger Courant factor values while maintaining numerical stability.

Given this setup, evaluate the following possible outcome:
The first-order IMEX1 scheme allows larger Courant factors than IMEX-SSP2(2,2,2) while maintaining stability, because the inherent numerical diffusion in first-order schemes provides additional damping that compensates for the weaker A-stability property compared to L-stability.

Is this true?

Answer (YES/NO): NO